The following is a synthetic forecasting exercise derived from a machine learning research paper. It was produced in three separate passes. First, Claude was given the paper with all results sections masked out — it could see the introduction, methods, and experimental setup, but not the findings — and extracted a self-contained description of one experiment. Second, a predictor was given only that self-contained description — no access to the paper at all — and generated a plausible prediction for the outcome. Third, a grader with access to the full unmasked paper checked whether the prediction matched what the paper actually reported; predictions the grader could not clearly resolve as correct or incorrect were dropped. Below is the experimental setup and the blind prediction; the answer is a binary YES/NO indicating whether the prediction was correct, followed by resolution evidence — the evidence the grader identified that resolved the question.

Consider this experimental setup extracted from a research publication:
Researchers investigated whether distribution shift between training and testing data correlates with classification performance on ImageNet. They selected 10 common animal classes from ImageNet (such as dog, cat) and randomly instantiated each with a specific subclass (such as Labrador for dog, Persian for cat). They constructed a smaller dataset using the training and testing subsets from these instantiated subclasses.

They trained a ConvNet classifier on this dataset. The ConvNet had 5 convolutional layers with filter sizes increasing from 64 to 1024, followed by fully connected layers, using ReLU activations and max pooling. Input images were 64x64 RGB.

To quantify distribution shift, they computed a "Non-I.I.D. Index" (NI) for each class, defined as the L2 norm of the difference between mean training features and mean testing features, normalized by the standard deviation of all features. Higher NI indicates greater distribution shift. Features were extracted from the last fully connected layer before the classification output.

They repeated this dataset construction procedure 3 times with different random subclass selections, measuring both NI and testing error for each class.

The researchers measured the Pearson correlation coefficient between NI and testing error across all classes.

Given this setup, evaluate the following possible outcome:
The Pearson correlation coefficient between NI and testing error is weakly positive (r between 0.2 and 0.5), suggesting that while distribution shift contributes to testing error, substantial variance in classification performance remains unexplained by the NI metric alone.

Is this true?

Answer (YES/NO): NO